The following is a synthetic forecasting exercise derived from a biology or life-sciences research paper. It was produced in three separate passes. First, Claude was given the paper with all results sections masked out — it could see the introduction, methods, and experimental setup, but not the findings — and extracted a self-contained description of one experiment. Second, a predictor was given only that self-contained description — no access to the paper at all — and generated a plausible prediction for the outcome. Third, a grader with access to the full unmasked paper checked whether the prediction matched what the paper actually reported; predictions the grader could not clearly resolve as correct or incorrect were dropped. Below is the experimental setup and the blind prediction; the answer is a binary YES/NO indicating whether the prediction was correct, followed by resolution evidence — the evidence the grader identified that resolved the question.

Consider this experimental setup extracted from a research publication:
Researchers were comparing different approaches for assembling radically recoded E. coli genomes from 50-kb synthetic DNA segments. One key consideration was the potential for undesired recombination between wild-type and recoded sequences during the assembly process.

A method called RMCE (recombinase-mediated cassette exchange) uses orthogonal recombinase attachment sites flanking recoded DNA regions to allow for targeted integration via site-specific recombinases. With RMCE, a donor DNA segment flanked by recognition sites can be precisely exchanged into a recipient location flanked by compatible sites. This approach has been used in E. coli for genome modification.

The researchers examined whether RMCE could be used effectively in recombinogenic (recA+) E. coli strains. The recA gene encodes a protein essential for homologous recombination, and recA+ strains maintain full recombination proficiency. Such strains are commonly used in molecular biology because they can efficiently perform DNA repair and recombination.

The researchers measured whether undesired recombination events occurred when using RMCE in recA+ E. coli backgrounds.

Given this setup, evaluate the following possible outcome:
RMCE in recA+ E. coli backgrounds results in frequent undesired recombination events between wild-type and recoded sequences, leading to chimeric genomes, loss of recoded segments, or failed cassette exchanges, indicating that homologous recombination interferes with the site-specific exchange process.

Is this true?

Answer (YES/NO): YES